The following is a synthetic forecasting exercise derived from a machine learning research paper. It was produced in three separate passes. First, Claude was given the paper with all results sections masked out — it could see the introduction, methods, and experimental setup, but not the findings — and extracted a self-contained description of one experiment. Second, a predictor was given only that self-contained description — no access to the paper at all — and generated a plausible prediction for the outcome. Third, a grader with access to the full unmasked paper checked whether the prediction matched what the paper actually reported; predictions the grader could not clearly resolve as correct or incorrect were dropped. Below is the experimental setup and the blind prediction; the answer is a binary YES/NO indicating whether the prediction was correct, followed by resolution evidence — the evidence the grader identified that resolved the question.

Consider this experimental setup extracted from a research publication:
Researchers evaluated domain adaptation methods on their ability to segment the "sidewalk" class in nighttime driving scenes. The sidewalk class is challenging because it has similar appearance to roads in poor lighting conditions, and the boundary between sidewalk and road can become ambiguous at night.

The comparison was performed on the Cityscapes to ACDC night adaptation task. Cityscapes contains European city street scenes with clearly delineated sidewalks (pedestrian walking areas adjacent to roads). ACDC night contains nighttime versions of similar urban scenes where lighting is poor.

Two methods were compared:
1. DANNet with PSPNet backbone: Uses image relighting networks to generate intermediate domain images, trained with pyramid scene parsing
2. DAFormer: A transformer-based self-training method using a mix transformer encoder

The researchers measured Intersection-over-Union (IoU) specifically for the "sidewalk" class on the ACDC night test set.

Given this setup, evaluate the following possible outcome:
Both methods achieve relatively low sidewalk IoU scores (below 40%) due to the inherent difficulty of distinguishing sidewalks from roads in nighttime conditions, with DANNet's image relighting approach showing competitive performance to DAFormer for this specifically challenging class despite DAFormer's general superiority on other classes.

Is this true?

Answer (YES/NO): NO